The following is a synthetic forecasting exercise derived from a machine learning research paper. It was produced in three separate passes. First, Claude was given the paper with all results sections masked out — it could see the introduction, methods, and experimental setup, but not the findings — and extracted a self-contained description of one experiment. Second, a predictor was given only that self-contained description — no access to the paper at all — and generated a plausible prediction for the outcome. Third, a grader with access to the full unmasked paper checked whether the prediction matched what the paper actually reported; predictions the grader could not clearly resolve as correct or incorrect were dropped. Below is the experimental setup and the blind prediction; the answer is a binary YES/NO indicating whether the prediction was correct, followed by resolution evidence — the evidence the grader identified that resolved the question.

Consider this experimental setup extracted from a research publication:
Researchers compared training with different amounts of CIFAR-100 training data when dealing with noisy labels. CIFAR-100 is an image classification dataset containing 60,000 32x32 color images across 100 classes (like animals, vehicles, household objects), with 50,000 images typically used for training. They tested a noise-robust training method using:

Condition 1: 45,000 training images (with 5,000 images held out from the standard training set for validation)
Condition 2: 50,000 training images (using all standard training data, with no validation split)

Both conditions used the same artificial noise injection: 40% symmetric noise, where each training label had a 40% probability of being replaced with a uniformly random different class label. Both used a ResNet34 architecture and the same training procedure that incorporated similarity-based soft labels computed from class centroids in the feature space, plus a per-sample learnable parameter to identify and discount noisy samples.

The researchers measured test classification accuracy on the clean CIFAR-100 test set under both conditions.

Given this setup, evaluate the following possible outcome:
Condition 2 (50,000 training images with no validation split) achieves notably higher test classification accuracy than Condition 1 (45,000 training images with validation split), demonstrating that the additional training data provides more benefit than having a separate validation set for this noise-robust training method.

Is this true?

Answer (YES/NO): NO